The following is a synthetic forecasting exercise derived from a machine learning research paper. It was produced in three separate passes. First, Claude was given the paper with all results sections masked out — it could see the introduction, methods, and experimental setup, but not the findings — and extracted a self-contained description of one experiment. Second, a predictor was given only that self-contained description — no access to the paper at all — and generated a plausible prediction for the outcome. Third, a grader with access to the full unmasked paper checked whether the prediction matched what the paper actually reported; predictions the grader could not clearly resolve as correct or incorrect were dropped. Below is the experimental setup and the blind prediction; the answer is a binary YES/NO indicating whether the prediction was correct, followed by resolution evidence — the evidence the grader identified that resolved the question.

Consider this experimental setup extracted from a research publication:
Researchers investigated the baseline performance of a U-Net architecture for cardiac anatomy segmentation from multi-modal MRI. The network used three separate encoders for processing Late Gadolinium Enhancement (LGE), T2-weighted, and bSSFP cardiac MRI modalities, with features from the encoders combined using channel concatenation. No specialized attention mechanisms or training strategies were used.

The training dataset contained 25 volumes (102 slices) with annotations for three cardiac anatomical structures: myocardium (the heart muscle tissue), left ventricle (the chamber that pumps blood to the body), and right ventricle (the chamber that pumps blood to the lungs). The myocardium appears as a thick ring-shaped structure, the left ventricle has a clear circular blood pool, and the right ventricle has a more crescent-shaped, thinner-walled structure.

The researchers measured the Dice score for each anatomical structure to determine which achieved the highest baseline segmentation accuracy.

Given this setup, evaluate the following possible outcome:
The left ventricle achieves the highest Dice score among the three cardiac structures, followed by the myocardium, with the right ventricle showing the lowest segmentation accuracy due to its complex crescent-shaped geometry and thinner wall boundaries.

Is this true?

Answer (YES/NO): YES